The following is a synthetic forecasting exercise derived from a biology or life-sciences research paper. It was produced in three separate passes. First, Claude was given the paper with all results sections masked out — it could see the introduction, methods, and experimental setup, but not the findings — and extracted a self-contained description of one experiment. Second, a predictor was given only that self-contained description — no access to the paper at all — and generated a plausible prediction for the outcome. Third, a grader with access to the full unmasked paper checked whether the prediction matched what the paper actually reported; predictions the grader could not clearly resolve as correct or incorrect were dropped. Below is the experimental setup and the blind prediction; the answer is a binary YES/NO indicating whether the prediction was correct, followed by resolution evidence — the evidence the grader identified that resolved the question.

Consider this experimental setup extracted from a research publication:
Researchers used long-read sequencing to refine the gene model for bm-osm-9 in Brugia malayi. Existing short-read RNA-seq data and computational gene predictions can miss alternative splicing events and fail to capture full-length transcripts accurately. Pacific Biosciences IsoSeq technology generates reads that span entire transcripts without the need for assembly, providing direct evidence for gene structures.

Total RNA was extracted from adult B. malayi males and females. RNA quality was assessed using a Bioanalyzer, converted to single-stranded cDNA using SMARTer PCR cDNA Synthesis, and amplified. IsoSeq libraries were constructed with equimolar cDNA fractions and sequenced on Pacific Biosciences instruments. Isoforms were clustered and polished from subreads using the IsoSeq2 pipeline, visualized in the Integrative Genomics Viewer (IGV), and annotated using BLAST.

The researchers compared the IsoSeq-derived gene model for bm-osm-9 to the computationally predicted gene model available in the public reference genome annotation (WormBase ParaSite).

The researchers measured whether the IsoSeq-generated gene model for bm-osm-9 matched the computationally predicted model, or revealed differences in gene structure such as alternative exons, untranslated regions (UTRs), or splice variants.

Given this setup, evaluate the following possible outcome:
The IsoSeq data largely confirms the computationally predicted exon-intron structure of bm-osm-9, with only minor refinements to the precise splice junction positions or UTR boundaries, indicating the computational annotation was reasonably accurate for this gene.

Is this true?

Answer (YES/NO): NO